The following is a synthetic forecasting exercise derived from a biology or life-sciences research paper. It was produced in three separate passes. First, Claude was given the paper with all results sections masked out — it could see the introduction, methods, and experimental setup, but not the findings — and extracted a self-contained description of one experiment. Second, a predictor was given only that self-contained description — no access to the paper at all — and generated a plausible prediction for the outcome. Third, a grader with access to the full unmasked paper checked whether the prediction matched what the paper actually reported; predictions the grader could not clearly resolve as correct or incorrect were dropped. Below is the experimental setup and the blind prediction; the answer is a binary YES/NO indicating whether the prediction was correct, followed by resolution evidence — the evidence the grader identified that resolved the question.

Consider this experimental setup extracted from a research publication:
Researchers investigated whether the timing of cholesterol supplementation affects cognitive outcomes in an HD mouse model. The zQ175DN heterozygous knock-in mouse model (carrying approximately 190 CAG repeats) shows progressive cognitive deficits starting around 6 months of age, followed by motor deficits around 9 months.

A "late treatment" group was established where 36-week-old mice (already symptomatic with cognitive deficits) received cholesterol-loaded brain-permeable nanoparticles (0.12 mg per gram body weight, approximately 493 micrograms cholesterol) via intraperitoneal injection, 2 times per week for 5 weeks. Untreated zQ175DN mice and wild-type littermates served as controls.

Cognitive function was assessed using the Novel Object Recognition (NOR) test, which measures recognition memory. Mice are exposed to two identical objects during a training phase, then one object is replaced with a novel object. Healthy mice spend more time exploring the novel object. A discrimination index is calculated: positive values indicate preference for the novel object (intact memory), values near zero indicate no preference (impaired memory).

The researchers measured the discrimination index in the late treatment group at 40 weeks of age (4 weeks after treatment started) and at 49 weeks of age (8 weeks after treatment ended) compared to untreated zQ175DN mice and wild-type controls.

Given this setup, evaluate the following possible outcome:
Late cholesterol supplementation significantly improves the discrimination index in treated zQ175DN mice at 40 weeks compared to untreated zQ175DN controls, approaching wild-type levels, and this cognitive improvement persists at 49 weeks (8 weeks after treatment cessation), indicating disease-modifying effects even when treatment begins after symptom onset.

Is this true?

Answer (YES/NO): YES